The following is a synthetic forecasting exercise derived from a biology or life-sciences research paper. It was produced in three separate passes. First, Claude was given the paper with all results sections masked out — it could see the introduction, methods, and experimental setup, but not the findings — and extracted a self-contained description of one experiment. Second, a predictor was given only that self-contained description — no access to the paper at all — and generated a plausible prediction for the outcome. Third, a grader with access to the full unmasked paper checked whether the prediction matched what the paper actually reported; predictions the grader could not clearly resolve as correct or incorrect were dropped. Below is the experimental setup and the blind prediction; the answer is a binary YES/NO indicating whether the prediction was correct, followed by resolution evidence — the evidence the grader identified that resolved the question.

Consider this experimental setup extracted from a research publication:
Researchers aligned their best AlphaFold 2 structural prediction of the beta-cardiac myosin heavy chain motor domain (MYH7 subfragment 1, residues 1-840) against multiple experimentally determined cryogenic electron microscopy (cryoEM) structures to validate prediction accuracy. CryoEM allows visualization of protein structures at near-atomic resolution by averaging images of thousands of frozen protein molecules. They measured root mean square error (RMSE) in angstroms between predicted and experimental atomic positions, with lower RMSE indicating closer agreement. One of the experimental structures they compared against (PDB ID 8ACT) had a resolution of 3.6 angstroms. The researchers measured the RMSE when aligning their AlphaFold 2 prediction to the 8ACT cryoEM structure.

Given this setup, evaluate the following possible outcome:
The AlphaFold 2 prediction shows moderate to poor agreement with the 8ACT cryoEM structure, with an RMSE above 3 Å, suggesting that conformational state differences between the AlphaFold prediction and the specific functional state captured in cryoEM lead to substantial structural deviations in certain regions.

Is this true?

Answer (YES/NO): NO